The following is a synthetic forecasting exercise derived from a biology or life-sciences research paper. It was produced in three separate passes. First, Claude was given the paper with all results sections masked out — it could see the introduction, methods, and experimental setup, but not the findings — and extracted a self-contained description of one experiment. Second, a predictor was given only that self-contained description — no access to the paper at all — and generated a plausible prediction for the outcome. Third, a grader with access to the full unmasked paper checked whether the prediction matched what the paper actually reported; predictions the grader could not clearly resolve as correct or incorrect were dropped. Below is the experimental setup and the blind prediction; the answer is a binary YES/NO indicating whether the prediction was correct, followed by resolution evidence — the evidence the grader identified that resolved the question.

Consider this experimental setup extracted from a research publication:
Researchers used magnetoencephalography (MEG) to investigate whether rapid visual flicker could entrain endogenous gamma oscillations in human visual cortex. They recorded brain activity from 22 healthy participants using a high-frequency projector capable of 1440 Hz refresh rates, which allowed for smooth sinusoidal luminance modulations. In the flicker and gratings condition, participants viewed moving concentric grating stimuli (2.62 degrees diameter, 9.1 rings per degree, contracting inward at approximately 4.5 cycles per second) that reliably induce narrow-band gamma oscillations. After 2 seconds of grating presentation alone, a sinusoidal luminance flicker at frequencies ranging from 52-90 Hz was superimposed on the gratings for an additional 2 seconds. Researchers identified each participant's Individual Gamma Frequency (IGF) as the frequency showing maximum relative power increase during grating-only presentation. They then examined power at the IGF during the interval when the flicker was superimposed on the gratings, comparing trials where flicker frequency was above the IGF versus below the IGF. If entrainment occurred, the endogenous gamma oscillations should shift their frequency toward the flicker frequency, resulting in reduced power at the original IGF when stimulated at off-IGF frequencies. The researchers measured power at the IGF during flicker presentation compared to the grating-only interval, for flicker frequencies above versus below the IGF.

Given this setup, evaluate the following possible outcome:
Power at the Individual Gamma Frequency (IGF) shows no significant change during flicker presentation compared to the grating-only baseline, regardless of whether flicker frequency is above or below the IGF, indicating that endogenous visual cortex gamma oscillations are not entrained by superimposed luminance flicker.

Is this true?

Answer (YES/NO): YES